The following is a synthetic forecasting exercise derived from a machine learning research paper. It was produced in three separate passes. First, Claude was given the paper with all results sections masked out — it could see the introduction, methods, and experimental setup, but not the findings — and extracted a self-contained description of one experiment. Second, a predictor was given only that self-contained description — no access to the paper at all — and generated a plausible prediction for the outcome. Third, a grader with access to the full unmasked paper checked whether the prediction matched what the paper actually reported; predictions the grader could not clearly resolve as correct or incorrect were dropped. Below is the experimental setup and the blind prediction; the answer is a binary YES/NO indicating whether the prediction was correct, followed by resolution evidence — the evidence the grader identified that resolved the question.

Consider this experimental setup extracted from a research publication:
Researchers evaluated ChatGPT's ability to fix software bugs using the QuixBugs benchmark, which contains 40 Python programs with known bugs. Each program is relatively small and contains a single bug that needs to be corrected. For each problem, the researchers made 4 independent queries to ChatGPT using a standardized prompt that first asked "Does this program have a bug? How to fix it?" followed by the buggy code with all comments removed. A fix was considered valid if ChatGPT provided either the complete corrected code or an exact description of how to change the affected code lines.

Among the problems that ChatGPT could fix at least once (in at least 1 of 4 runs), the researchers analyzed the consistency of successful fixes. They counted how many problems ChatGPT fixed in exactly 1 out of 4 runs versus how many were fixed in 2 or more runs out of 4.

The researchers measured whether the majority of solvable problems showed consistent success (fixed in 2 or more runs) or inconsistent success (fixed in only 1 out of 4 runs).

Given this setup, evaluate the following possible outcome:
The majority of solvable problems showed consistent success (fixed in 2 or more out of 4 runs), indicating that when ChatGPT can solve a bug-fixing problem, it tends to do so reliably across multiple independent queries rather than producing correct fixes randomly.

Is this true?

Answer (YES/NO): NO